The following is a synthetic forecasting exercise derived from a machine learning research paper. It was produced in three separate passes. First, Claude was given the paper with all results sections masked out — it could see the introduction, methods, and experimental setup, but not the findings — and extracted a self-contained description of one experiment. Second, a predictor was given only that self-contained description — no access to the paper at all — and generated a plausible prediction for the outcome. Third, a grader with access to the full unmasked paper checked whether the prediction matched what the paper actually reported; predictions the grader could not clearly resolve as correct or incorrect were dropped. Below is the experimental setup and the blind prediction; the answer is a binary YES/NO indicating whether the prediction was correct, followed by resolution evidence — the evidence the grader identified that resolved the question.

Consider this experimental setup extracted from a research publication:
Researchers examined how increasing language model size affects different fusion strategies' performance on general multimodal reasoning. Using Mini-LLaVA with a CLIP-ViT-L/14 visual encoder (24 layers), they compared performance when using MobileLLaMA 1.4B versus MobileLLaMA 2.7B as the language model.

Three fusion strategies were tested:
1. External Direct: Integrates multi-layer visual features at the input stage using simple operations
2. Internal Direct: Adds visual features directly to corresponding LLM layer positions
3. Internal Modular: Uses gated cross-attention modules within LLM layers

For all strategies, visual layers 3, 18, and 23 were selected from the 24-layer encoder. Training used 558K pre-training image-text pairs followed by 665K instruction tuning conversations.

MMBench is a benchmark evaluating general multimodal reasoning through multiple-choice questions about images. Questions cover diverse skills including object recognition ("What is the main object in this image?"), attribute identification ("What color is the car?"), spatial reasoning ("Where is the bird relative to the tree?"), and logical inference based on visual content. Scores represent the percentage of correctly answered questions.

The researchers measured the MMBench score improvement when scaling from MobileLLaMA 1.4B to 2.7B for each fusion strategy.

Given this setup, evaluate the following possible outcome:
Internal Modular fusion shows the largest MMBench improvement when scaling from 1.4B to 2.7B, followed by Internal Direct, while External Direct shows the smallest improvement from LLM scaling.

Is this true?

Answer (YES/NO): NO